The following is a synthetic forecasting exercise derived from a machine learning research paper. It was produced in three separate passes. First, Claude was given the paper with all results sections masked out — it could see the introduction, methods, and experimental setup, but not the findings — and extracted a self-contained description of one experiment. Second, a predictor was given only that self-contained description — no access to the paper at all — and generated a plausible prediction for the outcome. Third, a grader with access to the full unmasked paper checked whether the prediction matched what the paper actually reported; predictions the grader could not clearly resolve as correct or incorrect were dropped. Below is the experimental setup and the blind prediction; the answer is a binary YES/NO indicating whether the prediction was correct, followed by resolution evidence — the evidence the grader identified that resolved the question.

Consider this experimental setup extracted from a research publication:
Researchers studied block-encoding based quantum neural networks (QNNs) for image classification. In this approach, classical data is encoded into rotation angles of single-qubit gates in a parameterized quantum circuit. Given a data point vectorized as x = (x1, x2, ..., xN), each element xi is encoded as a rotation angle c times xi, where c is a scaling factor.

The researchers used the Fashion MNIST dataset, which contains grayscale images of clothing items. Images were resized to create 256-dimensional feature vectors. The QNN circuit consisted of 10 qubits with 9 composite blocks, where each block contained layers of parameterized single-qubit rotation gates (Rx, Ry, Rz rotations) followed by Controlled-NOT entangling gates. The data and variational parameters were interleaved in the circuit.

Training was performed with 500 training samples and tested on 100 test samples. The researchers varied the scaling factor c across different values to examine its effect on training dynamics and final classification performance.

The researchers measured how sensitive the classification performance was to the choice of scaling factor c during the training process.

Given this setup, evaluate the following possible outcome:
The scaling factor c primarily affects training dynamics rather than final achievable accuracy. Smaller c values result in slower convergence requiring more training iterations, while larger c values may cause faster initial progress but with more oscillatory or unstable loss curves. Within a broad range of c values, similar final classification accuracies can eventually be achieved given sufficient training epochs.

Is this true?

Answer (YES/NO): NO